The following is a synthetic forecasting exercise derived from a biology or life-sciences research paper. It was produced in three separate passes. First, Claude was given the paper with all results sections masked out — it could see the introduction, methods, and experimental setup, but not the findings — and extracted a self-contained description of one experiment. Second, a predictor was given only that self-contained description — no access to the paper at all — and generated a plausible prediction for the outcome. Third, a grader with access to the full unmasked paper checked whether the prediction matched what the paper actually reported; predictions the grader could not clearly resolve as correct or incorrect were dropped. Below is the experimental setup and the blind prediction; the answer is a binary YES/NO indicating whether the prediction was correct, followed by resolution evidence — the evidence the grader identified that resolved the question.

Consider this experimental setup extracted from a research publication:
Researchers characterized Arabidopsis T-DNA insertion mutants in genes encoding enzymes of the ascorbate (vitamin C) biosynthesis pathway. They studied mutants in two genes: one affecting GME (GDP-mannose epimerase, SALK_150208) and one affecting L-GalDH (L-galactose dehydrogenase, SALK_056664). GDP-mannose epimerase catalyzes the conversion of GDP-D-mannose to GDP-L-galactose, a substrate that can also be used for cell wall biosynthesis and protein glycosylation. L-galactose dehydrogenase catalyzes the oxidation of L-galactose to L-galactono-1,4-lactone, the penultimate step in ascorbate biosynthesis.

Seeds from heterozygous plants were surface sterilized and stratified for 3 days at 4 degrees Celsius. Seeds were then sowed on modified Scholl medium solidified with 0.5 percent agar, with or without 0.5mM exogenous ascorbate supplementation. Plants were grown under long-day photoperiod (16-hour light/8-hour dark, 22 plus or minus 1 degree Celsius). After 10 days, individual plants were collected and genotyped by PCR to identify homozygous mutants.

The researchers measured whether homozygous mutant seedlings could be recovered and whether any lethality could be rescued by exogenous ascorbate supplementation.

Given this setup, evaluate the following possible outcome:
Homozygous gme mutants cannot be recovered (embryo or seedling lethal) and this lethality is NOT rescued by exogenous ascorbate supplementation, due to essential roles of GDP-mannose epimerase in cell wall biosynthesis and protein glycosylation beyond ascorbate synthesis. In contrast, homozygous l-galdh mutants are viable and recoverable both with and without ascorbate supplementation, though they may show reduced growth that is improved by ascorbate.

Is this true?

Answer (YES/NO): NO